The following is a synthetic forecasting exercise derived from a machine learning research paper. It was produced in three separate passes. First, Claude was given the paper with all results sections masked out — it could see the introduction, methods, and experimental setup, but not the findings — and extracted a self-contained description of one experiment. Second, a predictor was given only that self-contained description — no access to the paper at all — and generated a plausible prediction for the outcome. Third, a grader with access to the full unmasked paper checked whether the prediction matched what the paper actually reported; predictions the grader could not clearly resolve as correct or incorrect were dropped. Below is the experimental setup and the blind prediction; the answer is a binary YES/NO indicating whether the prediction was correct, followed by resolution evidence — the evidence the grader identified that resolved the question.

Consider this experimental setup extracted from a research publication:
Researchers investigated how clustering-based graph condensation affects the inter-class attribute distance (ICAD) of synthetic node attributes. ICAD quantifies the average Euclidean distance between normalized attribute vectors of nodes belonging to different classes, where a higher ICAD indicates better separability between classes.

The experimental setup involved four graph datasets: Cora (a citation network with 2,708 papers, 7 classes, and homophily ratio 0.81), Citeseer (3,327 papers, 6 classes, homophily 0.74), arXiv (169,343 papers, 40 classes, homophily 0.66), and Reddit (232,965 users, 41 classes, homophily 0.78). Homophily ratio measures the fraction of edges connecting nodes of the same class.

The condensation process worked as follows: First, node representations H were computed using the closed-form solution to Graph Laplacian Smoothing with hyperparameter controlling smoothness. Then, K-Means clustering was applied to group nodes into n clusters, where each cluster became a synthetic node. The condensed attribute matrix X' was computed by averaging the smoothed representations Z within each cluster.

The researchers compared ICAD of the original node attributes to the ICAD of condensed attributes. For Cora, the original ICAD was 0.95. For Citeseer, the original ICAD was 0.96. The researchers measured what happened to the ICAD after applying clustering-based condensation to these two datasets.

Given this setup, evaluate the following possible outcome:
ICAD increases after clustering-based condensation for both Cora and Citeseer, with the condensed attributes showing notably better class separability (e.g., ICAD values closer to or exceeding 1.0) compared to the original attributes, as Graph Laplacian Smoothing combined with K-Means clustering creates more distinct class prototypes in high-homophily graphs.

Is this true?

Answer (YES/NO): NO